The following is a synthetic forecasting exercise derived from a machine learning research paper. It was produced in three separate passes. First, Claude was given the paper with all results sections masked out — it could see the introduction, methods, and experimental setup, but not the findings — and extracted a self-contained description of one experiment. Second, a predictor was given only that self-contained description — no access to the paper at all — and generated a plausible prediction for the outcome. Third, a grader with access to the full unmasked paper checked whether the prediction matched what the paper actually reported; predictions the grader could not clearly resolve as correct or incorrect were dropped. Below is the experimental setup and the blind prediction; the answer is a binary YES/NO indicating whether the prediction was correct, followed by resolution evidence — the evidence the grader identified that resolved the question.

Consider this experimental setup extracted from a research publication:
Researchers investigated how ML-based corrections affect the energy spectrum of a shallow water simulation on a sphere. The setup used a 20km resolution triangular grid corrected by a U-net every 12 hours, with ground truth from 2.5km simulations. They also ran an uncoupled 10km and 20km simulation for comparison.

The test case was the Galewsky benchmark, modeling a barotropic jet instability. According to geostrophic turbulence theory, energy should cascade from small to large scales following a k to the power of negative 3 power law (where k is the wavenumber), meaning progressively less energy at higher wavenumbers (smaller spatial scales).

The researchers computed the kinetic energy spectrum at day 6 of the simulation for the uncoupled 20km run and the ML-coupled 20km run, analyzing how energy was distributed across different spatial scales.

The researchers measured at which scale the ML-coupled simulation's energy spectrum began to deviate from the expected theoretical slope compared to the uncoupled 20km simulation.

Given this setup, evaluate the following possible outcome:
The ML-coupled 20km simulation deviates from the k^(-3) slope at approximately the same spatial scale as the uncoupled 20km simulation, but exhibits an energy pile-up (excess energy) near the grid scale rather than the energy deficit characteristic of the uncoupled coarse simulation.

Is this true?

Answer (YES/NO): NO